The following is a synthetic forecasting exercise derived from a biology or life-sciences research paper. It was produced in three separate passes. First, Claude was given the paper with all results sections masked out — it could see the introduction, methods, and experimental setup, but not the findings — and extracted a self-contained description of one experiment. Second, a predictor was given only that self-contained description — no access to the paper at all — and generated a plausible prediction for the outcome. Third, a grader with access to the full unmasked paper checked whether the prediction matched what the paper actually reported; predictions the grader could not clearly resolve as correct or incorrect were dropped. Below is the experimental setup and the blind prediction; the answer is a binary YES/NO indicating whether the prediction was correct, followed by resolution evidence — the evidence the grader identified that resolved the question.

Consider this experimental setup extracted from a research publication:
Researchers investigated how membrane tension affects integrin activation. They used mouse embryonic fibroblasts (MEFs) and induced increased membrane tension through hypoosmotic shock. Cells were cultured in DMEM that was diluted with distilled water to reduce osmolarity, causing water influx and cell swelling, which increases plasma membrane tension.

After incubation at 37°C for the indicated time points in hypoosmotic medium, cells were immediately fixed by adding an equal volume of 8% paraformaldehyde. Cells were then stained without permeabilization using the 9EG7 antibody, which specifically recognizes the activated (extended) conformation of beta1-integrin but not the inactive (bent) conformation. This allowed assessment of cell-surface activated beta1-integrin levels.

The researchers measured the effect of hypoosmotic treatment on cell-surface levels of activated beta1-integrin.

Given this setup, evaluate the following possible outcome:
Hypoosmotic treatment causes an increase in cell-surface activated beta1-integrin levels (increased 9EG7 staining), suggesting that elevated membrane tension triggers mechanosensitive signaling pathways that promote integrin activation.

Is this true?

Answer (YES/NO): YES